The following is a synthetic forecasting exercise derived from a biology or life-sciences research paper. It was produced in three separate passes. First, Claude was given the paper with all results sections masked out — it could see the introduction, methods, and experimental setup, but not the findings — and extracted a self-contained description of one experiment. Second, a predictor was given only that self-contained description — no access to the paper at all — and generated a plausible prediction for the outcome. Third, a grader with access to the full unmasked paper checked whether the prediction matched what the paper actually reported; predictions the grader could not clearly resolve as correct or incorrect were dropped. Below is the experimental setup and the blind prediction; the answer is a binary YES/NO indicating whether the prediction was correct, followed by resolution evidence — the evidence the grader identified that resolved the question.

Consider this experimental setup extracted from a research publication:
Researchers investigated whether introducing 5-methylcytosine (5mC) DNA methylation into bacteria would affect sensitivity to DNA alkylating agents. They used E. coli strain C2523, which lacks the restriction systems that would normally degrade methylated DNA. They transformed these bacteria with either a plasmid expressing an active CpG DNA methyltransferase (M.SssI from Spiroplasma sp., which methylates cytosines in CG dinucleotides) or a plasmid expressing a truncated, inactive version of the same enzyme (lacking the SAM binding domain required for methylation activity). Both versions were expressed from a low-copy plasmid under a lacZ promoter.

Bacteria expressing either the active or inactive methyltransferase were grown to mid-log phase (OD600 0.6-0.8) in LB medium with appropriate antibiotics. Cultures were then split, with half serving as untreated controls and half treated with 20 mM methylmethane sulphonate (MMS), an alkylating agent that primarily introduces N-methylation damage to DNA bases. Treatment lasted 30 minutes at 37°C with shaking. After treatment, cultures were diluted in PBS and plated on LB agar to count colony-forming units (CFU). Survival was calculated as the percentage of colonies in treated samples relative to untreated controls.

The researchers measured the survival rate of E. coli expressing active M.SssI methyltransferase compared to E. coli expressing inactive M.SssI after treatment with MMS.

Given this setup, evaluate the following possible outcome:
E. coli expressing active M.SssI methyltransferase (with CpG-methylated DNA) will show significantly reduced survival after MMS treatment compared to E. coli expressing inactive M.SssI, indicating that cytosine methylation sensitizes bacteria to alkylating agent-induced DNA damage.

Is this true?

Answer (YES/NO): YES